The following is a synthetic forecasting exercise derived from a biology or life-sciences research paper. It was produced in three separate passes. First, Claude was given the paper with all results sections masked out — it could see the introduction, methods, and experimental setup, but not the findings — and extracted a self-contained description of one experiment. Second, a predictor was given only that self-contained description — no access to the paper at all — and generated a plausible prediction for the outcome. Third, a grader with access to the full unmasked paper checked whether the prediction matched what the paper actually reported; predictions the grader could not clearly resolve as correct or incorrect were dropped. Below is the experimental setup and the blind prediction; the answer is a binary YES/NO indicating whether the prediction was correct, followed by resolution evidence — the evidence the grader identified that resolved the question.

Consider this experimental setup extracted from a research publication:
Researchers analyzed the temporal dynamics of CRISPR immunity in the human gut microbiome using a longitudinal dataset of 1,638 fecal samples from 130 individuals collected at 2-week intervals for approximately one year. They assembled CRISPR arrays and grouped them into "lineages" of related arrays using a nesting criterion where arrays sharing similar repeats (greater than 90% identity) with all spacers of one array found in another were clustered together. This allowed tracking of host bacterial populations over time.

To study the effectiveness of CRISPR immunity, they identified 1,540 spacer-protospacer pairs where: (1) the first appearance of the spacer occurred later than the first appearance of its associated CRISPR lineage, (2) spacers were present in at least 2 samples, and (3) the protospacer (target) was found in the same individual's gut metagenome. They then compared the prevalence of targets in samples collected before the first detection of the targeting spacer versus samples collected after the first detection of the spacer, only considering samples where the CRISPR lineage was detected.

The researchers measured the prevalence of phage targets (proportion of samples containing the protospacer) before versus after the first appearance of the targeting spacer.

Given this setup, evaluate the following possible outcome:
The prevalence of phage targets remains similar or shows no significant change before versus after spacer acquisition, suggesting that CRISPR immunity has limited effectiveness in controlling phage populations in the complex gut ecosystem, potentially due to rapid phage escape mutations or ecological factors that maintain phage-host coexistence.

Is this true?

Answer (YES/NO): NO